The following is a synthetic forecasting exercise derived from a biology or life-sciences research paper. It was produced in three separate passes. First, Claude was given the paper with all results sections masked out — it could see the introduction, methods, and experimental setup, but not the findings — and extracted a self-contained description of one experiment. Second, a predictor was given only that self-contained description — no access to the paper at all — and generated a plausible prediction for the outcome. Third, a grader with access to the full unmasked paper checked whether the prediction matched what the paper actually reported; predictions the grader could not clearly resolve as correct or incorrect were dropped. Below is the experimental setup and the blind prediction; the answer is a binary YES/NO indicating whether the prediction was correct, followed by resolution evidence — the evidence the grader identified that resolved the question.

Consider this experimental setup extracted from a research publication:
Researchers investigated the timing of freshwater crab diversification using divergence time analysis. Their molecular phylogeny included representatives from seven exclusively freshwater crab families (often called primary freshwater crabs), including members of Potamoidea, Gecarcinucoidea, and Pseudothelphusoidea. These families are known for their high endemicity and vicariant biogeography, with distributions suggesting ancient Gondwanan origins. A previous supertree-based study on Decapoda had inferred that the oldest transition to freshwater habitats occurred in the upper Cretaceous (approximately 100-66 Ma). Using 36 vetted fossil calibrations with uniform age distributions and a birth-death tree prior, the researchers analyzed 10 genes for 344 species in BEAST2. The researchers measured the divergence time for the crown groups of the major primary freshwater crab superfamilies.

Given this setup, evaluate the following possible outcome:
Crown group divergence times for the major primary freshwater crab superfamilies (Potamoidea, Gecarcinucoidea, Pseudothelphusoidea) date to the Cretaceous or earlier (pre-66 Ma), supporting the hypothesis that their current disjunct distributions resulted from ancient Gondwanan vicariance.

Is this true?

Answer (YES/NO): NO